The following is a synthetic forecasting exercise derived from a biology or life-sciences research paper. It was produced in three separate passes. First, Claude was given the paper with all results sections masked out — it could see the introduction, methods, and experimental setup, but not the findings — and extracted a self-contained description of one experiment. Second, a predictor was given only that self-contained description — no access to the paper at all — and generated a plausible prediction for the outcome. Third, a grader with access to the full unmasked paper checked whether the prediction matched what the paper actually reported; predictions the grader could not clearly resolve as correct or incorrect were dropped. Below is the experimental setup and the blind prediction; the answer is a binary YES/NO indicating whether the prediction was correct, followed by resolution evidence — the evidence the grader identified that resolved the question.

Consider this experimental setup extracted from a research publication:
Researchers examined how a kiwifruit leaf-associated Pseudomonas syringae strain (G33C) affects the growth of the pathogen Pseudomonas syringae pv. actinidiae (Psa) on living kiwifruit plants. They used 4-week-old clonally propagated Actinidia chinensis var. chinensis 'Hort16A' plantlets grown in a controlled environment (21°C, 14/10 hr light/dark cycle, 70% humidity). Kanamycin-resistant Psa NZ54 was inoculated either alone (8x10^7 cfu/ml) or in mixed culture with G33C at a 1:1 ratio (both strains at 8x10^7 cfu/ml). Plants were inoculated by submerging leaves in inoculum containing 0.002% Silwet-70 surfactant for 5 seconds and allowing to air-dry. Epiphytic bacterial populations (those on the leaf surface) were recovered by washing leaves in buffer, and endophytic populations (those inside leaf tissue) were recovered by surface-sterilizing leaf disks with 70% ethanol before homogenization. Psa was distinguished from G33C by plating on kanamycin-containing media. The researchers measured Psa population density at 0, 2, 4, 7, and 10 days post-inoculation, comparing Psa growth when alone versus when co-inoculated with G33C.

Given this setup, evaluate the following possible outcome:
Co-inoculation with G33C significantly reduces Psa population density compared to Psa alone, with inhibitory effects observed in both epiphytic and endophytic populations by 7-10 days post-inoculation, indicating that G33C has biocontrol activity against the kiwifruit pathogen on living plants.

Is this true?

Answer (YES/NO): NO